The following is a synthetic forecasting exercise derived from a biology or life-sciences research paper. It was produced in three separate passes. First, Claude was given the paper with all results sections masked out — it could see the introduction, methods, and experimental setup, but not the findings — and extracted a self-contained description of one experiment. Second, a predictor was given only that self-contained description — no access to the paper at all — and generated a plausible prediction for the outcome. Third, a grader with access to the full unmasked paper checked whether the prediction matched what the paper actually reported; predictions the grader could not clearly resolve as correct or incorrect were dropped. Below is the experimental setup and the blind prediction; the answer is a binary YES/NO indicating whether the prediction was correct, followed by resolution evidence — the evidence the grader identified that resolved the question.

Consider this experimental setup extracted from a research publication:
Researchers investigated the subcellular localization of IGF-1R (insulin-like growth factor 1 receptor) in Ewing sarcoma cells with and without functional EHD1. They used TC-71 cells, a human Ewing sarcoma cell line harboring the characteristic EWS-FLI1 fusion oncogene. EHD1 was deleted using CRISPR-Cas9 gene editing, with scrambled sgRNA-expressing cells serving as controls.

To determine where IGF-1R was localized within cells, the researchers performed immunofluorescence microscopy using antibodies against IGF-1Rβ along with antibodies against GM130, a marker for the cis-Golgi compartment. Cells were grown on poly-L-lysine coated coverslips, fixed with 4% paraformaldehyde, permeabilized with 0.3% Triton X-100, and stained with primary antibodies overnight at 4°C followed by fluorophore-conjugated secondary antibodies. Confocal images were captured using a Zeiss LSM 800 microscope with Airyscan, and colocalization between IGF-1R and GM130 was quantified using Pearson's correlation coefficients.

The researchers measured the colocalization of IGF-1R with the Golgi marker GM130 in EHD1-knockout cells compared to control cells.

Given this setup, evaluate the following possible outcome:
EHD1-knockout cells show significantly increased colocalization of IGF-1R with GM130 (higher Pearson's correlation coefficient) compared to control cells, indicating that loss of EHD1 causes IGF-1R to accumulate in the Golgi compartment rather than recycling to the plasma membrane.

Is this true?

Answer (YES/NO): NO